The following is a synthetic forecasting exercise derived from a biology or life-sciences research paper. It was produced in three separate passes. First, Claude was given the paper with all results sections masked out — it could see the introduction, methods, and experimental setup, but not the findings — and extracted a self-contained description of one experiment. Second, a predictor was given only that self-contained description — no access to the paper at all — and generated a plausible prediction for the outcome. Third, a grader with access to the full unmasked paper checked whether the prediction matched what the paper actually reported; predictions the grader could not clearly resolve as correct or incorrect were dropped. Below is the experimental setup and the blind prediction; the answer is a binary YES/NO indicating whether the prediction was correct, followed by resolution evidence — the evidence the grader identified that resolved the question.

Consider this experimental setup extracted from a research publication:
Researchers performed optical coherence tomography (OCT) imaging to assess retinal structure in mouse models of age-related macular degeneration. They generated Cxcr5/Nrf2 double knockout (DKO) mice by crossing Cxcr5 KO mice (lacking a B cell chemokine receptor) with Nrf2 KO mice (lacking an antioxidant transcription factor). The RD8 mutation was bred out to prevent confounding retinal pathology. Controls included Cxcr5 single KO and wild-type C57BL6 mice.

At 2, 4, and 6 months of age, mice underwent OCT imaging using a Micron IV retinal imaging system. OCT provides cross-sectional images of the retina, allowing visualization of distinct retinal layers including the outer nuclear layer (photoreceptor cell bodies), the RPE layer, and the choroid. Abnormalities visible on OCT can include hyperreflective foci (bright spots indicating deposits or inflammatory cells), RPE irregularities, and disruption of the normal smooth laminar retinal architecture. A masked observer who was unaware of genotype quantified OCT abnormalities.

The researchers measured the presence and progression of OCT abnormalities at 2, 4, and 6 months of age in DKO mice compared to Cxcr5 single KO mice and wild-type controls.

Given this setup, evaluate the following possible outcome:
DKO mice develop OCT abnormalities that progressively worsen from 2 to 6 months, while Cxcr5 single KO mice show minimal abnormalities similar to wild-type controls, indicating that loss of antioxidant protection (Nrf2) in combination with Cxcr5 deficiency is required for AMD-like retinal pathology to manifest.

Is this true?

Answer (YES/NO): NO